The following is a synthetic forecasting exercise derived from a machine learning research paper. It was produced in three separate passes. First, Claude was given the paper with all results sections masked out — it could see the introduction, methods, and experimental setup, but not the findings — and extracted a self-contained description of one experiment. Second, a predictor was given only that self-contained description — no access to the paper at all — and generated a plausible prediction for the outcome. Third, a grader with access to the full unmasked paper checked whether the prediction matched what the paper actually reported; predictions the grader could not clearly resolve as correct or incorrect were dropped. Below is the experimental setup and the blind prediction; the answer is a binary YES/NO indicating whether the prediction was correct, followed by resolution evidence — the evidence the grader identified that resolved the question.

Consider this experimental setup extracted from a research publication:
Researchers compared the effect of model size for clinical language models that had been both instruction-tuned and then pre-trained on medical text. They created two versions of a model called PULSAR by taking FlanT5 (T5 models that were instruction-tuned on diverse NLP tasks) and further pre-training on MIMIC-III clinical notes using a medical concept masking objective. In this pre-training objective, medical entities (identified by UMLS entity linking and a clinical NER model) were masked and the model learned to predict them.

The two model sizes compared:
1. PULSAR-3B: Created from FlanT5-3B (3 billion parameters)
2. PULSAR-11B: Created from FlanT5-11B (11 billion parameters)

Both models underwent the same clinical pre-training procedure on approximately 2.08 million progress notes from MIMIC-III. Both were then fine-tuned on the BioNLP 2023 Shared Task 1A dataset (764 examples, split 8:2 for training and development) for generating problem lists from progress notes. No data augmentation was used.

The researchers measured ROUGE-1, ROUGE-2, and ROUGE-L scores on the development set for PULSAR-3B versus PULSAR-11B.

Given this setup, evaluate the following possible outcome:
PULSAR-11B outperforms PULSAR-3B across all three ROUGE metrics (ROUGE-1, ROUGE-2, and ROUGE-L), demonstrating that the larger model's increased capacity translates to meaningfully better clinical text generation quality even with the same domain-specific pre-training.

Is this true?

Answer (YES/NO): NO